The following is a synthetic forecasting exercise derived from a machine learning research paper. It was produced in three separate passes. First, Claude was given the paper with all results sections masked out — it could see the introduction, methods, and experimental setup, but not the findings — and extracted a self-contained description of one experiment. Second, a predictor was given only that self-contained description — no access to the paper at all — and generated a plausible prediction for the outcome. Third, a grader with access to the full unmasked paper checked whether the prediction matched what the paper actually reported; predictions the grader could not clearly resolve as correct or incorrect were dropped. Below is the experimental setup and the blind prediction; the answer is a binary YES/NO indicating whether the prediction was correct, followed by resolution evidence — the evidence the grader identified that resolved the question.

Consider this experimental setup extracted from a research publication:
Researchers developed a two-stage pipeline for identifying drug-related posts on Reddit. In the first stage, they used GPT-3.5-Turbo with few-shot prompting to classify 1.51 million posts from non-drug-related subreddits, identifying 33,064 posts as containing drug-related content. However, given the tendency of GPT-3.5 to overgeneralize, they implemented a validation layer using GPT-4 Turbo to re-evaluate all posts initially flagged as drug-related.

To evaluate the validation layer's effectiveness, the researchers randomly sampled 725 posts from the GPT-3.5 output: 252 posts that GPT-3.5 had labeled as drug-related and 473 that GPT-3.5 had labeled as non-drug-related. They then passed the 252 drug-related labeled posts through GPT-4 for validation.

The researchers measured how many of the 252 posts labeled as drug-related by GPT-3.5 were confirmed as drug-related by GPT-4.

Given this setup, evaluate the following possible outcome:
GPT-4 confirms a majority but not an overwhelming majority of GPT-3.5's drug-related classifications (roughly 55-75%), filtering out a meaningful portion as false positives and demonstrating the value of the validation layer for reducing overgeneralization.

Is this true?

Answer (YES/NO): NO